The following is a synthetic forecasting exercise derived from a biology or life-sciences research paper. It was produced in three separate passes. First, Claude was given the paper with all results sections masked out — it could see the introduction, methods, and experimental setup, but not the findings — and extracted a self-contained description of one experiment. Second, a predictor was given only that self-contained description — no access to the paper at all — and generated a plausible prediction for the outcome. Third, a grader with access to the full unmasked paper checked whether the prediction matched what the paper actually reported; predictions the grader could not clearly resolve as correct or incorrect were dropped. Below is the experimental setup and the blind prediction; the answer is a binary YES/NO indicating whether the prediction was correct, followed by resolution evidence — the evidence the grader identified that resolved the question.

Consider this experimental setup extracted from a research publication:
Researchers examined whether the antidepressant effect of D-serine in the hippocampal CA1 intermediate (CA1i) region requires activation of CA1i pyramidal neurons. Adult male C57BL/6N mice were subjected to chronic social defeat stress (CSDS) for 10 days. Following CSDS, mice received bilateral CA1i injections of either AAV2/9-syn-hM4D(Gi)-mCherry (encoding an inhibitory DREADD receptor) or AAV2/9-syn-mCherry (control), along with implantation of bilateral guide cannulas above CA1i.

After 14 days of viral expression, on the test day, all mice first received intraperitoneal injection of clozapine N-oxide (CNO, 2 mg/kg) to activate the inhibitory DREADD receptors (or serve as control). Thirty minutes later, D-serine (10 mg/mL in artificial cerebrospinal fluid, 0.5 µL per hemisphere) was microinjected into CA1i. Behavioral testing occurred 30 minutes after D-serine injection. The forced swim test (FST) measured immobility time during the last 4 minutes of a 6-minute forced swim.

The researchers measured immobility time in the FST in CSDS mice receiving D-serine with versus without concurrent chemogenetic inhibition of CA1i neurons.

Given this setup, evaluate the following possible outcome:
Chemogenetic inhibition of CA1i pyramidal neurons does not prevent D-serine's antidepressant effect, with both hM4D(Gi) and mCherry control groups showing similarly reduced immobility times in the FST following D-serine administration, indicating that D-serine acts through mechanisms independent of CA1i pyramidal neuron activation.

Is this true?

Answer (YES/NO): NO